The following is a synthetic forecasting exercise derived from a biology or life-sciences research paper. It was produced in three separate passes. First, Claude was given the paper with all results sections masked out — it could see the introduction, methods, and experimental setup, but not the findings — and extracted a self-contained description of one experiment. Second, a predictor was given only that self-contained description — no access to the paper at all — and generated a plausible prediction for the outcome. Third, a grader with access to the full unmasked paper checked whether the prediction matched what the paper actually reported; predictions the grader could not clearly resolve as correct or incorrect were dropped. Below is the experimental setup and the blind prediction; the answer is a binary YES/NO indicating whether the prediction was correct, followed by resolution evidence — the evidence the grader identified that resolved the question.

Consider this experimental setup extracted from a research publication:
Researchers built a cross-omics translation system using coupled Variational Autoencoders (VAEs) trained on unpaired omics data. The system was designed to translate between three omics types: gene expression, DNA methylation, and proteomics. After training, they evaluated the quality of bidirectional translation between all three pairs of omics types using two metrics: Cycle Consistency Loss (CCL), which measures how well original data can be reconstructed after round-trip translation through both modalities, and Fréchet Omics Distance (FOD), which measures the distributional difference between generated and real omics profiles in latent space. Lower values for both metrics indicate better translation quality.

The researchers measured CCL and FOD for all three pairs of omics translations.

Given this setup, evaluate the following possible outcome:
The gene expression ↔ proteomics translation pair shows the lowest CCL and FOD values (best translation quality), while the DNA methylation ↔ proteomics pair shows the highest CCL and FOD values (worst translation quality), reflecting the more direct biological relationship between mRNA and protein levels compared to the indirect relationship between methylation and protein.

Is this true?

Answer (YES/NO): NO